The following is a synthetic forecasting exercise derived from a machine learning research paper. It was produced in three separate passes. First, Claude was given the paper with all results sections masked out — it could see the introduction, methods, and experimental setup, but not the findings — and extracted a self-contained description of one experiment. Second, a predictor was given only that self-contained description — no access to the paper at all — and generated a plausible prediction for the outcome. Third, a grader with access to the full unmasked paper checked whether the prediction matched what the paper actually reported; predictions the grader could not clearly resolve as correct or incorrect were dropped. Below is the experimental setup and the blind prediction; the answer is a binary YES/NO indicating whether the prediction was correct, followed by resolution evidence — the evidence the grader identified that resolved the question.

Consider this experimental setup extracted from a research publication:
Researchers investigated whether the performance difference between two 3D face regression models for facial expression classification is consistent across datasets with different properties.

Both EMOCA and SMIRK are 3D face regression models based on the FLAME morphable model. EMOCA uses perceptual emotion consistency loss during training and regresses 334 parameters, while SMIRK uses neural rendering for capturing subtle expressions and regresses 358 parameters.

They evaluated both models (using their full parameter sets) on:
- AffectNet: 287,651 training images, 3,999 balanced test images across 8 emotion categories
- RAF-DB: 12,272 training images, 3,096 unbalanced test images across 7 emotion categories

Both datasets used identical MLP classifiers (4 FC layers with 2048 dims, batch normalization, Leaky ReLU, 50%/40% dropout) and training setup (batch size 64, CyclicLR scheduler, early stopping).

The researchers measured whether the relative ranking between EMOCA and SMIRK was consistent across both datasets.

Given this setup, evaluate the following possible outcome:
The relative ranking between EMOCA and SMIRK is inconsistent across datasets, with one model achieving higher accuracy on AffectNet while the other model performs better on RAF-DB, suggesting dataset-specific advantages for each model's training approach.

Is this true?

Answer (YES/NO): NO